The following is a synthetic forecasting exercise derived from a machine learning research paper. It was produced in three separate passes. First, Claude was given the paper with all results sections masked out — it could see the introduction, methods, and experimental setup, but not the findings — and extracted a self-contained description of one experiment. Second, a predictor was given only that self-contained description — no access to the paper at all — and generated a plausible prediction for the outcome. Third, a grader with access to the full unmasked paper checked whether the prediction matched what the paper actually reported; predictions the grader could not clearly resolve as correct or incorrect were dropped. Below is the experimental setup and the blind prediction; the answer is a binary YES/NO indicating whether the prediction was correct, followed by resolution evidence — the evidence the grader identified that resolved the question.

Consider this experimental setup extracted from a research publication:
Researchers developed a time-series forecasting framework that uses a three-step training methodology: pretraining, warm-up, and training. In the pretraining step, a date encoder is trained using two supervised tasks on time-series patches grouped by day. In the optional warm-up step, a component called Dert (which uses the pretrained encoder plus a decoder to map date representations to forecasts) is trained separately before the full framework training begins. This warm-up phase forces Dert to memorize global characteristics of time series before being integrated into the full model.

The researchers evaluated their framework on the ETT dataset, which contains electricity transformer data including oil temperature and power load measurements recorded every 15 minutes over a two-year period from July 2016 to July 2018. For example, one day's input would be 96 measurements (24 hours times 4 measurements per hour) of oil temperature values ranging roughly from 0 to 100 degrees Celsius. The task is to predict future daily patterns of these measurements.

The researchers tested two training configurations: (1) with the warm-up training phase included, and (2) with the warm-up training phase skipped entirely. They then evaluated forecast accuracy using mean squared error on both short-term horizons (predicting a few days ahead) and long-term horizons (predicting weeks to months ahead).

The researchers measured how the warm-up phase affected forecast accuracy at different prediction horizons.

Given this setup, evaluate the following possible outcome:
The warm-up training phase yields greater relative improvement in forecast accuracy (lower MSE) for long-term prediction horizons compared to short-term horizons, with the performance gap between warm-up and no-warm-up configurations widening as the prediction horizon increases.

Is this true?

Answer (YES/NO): NO